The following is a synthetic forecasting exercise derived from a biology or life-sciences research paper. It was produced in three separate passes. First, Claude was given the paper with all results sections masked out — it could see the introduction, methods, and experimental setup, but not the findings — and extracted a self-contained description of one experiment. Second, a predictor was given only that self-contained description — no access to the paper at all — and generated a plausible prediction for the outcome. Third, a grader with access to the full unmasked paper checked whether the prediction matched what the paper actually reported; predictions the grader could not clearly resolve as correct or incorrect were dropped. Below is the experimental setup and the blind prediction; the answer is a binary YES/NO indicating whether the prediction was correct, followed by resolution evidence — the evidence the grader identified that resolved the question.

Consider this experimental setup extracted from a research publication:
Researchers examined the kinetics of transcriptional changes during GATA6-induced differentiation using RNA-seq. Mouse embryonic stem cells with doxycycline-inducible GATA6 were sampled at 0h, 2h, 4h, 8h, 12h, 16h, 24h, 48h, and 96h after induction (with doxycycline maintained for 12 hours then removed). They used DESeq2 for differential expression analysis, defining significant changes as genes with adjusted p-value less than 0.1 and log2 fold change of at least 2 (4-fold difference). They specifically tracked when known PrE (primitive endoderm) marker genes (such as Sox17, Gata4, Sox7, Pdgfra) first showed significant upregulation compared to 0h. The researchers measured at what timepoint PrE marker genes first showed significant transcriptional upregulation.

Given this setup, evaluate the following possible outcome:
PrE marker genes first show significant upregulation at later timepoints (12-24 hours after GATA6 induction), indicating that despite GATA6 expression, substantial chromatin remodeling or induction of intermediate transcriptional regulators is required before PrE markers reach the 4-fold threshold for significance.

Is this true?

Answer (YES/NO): NO